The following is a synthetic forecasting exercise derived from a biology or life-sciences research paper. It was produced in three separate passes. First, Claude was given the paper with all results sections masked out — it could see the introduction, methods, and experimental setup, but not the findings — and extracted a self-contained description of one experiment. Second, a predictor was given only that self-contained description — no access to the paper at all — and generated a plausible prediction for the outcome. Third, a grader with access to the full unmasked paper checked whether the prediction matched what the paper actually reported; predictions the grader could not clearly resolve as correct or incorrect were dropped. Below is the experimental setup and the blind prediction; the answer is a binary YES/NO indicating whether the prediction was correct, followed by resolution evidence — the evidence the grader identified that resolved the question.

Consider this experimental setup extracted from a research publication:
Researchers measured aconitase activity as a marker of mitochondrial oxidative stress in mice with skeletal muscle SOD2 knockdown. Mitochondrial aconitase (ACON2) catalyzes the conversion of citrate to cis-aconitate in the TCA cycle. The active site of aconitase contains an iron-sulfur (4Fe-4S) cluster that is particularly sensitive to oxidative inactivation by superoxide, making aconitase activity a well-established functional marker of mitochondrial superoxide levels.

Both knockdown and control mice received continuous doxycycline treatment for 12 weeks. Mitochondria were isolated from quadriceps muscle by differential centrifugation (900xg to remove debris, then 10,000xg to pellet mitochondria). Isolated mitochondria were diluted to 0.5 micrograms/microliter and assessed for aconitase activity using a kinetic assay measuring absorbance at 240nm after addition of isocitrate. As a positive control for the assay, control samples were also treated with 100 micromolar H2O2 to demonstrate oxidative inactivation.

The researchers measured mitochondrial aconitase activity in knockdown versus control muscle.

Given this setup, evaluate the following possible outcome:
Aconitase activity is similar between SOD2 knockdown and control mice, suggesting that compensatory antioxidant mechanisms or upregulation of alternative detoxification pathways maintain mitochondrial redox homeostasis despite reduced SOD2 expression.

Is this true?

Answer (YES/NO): NO